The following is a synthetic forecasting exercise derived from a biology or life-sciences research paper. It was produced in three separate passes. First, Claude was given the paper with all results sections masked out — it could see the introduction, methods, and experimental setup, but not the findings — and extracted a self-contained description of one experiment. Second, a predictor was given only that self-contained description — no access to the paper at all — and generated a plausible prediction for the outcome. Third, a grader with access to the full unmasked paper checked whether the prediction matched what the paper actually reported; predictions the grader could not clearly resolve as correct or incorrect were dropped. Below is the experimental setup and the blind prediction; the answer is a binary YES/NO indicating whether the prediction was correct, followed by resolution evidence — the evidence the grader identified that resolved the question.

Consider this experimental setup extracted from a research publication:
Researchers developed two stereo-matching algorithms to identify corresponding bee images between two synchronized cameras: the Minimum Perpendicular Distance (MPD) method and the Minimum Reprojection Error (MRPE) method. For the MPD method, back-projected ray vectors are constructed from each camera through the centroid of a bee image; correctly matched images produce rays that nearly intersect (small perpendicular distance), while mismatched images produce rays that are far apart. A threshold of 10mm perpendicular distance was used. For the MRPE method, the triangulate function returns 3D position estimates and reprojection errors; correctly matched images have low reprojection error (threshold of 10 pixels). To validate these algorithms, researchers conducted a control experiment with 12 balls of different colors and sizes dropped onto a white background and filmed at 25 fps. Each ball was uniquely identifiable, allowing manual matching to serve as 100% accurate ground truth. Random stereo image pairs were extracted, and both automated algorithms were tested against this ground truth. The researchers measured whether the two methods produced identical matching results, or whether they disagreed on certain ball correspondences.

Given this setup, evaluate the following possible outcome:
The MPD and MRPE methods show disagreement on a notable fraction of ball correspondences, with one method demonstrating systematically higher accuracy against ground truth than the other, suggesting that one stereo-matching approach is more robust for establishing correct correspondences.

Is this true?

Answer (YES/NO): NO